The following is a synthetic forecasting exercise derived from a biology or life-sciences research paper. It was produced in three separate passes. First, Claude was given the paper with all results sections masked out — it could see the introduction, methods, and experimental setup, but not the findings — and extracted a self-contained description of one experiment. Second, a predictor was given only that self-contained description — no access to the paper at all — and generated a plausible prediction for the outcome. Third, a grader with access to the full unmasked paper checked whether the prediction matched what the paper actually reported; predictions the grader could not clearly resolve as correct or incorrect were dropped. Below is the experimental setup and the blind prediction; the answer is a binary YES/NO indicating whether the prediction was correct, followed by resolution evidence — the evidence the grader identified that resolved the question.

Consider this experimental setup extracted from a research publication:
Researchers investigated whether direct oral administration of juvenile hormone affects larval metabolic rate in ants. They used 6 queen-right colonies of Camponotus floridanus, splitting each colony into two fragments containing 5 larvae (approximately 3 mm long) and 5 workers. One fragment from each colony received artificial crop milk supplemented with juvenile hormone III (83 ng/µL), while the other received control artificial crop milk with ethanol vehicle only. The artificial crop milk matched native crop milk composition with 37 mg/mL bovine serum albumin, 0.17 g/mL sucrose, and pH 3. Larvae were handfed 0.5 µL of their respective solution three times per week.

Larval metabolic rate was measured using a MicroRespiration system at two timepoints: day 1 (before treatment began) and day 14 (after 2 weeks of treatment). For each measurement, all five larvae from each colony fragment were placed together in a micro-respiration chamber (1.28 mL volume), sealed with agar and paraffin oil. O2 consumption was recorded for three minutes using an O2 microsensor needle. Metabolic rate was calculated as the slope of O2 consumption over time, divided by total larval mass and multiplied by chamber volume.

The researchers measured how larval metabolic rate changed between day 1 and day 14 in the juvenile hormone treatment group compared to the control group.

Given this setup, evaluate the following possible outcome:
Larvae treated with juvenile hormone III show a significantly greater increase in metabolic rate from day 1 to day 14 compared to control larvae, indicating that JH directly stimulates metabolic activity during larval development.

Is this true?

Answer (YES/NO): NO